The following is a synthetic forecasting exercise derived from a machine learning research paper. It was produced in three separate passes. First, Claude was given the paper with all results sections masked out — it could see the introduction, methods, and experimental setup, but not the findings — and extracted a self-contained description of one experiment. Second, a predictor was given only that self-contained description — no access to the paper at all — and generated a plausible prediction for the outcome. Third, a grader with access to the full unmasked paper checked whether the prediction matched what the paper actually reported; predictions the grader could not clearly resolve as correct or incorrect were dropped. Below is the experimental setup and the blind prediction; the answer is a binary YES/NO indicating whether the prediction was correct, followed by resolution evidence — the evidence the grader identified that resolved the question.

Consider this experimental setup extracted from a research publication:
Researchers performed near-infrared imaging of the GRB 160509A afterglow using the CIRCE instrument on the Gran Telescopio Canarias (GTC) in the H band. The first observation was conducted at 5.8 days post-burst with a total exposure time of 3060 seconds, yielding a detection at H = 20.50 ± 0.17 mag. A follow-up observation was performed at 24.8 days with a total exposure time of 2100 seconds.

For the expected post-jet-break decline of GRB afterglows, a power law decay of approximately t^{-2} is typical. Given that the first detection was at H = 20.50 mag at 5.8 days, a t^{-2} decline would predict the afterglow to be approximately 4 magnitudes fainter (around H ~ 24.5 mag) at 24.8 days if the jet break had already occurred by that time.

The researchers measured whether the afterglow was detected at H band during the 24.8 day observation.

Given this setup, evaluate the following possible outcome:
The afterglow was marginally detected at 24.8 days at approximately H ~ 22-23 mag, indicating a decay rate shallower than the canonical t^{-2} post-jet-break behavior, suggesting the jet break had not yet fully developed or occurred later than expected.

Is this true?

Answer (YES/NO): NO